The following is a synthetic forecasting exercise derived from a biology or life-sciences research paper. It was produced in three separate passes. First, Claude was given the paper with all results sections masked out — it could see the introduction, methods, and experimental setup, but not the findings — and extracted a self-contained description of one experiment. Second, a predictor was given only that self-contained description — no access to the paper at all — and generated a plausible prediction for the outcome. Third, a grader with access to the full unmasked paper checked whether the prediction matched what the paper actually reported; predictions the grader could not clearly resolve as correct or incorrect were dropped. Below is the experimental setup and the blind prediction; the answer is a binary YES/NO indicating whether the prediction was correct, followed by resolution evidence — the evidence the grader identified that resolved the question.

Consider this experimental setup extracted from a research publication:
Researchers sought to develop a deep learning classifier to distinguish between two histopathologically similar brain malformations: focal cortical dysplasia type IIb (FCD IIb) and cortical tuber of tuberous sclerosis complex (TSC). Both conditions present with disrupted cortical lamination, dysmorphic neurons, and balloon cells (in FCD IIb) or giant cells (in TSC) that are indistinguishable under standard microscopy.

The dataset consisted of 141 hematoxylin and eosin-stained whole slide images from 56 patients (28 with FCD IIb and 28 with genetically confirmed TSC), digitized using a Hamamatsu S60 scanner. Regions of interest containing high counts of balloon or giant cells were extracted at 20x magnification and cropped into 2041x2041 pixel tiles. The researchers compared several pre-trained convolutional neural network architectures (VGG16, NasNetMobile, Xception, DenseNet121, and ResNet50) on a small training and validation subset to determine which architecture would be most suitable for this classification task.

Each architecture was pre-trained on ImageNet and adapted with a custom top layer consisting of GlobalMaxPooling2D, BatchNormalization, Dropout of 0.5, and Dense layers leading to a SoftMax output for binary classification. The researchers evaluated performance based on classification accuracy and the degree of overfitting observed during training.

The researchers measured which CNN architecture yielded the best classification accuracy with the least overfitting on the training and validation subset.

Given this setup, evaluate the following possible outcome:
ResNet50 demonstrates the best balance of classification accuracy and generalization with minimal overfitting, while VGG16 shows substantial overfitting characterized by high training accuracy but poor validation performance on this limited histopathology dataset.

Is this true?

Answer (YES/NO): NO